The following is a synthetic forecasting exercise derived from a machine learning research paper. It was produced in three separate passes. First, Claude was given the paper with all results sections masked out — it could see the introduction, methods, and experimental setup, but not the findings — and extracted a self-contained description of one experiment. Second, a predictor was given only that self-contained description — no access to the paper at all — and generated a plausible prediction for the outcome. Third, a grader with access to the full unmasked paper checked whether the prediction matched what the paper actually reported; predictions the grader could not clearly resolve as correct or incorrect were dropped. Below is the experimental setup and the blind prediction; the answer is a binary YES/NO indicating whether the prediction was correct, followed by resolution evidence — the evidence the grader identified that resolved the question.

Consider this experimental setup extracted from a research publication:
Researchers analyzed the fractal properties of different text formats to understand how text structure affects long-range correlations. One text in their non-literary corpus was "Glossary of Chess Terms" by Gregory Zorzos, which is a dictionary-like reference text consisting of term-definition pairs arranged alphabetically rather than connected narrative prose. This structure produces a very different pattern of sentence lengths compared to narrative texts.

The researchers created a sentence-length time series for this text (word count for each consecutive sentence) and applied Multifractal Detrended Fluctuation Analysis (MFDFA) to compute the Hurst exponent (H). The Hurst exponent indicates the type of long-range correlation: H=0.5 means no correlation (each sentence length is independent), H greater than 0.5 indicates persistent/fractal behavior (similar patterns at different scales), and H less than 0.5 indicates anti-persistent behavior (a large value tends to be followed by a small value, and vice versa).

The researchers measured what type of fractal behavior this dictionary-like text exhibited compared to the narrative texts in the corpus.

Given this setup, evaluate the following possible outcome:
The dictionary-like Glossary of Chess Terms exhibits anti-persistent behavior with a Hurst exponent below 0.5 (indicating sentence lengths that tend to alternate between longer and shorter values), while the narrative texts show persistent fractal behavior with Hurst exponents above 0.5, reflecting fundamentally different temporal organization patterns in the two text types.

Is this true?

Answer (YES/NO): NO